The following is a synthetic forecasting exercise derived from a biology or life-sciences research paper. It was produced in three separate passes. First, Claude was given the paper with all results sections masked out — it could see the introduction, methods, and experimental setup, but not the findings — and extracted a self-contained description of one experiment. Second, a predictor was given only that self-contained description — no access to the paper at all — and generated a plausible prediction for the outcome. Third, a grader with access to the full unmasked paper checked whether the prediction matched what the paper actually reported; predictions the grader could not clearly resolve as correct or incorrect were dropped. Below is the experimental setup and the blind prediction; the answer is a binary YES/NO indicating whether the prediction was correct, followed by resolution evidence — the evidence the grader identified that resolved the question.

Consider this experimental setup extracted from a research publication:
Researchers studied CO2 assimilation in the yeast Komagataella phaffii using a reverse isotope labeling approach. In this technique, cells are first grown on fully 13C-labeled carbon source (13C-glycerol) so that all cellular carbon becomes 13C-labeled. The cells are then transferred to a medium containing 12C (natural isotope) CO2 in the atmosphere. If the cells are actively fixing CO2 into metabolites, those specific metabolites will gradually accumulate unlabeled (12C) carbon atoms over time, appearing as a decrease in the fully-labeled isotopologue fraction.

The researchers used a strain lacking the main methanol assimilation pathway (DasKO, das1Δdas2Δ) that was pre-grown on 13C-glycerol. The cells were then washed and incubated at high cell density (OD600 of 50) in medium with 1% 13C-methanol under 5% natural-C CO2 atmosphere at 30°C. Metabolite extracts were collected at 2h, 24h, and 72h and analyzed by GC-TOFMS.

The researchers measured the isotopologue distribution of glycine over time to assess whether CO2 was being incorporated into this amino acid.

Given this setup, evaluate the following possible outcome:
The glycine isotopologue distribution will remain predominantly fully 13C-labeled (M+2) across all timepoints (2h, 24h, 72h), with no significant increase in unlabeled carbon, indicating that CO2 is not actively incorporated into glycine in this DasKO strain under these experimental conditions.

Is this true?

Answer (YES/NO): NO